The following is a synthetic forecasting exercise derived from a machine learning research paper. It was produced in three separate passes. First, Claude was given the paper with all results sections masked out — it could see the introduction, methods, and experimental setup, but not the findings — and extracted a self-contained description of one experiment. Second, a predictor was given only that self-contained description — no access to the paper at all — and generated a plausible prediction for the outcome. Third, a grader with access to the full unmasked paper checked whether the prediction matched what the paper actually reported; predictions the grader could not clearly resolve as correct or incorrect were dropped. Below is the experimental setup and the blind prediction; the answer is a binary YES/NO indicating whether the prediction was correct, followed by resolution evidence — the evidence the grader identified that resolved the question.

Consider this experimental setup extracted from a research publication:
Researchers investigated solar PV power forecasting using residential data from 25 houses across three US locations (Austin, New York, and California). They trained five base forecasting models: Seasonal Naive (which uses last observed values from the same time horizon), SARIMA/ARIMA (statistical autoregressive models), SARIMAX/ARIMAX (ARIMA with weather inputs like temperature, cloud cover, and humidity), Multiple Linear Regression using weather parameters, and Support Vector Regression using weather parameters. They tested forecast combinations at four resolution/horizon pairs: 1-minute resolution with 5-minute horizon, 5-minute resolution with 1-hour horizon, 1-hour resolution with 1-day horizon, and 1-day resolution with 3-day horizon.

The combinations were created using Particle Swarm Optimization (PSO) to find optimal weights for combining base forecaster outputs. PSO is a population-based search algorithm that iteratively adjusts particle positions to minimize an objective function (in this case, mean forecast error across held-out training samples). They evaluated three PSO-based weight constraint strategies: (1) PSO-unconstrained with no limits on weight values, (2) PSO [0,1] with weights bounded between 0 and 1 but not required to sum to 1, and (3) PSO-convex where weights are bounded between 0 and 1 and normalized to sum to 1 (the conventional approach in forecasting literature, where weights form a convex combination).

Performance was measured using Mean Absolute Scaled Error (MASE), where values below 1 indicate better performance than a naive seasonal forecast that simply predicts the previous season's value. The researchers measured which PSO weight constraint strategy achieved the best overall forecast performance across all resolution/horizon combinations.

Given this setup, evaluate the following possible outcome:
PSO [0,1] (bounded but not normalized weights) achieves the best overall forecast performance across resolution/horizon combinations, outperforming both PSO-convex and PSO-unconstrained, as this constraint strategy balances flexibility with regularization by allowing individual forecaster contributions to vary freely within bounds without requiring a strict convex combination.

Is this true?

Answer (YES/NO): YES